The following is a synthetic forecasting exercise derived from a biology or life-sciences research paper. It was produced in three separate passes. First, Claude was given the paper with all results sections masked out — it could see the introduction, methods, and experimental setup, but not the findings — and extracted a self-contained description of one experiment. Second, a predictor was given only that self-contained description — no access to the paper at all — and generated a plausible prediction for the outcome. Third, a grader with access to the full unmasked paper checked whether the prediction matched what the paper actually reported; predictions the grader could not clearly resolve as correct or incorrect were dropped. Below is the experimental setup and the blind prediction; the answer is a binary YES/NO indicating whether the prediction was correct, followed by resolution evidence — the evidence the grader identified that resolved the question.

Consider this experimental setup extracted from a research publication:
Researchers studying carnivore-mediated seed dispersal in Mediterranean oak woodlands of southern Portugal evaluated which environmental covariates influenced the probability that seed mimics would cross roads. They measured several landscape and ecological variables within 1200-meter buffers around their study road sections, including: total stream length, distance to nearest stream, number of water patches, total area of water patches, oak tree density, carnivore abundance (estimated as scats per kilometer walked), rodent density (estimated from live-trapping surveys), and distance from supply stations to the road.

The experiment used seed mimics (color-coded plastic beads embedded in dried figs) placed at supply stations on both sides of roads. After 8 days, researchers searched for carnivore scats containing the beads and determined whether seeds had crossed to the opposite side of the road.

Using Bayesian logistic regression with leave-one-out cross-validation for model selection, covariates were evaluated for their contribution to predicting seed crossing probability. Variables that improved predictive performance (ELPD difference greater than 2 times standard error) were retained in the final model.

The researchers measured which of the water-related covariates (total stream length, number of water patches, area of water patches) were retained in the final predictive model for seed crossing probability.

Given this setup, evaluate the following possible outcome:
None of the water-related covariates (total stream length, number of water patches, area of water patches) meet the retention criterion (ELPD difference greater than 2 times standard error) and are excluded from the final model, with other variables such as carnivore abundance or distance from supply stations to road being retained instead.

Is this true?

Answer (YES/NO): YES